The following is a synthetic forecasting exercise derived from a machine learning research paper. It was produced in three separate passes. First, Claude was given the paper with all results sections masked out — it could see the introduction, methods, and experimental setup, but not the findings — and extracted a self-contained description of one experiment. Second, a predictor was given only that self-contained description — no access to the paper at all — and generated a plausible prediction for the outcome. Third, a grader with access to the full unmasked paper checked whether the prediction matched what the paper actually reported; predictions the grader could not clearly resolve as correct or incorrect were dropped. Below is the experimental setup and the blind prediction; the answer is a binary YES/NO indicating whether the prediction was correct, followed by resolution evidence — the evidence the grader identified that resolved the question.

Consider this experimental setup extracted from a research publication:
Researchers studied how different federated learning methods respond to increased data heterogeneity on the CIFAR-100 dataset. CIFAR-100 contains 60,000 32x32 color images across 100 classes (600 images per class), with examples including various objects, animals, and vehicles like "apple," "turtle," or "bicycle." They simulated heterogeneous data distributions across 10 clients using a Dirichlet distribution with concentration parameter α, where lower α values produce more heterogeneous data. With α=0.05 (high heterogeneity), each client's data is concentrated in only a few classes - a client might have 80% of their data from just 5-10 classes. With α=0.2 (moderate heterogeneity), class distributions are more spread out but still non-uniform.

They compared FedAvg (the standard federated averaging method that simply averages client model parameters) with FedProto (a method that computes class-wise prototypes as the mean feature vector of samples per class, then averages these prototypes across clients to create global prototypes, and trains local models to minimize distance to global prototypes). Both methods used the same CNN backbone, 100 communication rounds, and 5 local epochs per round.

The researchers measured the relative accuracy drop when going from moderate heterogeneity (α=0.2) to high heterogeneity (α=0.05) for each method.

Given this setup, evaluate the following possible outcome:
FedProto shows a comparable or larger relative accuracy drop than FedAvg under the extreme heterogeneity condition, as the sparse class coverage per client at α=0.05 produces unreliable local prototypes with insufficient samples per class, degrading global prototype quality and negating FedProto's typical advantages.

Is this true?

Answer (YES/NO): YES